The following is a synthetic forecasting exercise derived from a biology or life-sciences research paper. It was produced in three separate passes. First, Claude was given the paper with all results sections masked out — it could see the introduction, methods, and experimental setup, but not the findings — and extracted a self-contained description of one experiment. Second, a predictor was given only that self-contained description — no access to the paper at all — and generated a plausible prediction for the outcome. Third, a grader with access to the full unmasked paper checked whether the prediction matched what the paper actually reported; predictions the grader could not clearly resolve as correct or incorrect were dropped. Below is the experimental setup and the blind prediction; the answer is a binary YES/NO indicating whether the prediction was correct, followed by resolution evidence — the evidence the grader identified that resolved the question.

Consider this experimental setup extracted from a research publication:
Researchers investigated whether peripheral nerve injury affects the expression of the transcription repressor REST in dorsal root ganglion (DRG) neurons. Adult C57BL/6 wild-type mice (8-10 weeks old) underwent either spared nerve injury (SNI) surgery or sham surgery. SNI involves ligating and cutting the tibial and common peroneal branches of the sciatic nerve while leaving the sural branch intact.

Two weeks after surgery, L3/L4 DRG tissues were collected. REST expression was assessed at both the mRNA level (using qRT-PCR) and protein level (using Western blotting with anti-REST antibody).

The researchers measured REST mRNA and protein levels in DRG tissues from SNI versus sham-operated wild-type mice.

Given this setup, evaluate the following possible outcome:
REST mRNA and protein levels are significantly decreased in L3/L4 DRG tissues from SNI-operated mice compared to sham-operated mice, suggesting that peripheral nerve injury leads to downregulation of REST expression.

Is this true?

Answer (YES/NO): NO